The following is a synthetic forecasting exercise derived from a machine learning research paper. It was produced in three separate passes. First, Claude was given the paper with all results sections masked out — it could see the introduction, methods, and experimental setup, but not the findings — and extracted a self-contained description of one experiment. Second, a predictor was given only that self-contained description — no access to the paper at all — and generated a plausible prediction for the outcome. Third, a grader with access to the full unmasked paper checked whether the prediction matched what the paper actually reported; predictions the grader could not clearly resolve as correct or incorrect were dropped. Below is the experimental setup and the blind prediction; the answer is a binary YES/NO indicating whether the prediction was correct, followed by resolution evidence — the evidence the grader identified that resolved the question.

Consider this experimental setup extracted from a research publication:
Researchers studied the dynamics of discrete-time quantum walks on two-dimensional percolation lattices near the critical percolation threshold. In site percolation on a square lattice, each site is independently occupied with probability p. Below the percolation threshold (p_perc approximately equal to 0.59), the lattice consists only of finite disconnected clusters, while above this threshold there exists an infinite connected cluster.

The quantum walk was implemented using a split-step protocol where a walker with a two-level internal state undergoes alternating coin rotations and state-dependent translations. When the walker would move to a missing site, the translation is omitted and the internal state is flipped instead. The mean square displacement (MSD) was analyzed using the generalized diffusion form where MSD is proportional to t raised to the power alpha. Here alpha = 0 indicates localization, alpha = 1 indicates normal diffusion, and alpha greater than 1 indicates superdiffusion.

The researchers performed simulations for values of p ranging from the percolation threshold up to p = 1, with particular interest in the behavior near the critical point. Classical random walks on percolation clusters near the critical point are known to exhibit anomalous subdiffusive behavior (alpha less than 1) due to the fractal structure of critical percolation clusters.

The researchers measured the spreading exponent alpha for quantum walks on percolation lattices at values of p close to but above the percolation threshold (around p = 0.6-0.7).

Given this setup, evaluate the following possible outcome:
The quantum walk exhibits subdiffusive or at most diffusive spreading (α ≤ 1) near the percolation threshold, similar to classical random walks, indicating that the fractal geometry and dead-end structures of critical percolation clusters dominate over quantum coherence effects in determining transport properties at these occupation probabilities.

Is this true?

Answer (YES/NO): YES